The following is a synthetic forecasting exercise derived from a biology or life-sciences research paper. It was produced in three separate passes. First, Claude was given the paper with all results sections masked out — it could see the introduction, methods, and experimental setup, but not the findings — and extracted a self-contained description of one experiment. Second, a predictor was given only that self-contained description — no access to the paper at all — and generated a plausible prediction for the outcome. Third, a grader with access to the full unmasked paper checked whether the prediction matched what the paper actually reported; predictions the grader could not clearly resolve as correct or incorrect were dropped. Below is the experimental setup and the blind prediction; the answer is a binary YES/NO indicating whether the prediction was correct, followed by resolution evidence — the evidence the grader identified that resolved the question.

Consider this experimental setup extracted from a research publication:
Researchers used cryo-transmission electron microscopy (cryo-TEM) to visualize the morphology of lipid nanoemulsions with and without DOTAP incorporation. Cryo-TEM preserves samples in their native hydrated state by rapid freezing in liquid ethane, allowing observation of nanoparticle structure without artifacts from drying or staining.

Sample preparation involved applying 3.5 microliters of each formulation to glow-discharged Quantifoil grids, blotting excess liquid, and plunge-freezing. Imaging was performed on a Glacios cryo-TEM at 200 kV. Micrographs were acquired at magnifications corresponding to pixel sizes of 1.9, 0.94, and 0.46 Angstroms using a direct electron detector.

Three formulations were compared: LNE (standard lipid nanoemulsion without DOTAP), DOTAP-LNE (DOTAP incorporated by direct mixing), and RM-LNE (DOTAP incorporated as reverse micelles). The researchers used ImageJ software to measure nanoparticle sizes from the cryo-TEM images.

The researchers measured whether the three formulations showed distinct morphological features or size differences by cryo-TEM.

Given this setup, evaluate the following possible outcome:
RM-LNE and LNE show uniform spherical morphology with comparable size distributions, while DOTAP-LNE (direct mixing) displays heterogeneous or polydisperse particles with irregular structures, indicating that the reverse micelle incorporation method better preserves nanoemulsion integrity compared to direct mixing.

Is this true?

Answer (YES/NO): NO